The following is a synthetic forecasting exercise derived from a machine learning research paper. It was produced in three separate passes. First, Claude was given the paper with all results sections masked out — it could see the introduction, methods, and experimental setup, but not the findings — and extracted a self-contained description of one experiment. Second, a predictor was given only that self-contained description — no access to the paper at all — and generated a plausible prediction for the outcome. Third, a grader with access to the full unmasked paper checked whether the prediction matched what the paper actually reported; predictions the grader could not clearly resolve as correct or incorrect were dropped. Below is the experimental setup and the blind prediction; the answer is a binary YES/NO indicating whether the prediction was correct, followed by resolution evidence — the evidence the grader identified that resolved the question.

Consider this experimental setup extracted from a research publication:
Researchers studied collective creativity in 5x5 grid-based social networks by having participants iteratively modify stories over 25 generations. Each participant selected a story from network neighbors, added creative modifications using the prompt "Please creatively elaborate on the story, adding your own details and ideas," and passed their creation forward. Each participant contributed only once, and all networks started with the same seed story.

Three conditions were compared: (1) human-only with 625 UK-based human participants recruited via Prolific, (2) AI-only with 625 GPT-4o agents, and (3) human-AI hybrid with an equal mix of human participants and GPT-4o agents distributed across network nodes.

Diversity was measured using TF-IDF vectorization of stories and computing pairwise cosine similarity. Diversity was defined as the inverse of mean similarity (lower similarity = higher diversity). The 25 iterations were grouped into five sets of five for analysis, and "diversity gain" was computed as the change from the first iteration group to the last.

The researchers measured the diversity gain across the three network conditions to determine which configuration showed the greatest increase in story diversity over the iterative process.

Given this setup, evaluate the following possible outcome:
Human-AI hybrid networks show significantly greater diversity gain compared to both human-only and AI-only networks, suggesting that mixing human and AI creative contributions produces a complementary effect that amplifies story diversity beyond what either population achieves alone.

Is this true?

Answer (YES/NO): YES